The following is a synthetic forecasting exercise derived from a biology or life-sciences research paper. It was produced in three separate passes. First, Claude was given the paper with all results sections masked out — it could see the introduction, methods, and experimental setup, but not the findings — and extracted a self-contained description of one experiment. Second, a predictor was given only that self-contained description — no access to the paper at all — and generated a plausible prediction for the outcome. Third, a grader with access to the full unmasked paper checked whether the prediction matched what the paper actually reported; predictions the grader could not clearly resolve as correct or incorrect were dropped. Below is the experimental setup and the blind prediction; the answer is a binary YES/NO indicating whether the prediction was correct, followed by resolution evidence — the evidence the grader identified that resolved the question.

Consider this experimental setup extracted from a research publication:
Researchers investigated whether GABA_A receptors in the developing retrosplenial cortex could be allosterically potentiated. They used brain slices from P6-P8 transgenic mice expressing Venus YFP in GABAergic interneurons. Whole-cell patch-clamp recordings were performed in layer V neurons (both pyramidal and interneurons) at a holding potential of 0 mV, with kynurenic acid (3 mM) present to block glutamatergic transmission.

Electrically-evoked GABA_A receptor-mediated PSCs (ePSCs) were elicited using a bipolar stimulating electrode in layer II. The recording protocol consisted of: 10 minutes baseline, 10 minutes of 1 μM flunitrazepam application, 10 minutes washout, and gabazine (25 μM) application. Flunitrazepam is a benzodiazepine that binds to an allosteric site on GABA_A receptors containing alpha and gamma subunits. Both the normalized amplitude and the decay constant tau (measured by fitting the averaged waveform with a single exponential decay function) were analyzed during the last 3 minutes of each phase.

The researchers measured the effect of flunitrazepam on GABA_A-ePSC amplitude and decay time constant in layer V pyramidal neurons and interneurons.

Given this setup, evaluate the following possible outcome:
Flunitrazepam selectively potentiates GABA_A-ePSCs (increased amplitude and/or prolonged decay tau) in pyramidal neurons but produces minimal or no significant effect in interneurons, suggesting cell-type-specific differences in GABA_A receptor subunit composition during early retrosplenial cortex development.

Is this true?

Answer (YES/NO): NO